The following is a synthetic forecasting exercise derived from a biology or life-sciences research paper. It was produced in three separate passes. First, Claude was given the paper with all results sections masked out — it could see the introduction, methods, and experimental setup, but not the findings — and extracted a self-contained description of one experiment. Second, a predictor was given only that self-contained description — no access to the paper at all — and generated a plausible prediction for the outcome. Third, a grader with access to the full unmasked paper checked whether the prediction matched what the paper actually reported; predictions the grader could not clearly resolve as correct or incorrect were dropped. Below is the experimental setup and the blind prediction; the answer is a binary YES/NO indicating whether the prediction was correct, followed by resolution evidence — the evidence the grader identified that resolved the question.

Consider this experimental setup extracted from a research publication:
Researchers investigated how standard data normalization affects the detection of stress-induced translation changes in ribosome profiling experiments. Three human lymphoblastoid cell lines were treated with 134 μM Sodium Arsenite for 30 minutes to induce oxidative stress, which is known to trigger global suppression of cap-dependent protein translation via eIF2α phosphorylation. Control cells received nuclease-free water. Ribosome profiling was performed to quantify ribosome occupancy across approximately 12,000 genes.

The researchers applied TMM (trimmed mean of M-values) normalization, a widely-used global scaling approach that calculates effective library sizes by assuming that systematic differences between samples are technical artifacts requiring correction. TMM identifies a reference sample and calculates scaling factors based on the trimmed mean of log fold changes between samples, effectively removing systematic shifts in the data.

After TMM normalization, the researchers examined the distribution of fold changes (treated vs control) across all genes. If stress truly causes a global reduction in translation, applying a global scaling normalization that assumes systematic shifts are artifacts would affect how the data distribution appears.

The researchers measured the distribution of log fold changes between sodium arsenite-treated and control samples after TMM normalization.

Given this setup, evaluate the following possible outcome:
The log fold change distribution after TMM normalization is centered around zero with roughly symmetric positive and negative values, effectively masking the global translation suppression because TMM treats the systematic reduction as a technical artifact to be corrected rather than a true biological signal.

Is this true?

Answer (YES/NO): YES